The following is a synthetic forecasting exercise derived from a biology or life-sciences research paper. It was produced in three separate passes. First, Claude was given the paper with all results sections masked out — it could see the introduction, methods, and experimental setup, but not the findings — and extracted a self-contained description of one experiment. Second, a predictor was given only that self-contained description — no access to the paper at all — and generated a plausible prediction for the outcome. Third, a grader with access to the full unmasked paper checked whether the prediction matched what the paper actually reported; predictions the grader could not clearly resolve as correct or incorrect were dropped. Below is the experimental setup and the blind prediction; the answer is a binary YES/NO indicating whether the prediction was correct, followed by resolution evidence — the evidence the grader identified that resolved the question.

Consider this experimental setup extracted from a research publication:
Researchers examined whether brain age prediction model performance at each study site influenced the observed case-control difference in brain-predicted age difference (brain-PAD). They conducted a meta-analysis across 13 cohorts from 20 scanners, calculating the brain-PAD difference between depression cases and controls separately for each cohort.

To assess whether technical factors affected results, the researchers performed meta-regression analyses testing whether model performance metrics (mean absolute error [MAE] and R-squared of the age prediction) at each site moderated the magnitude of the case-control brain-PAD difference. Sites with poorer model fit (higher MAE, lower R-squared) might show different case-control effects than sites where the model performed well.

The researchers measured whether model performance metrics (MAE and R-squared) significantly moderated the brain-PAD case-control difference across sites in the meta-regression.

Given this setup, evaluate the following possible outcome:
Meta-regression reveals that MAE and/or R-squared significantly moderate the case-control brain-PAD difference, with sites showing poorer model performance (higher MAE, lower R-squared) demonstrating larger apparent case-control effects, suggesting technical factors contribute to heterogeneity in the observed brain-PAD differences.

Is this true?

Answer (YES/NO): NO